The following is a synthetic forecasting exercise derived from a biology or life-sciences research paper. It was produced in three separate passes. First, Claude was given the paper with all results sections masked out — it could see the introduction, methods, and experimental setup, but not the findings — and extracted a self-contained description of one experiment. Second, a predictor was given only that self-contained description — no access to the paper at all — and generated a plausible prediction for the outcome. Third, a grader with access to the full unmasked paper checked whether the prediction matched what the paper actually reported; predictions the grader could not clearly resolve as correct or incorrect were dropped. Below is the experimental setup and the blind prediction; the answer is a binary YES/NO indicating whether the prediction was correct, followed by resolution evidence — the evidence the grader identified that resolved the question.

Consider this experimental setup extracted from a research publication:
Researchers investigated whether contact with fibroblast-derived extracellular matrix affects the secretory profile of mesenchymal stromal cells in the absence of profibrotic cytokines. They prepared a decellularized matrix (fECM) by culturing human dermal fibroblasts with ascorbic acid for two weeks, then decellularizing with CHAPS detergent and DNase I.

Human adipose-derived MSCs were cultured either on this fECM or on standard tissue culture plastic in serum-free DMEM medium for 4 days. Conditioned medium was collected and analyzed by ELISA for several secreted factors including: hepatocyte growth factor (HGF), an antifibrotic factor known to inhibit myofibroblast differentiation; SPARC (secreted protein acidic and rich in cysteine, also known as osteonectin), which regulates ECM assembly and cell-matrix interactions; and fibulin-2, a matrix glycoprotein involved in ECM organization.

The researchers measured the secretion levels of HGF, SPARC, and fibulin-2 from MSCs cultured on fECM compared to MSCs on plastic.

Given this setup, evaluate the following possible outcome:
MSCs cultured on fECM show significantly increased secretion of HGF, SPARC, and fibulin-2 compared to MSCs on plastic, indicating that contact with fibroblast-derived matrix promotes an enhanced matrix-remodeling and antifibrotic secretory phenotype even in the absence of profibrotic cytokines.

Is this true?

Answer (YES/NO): NO